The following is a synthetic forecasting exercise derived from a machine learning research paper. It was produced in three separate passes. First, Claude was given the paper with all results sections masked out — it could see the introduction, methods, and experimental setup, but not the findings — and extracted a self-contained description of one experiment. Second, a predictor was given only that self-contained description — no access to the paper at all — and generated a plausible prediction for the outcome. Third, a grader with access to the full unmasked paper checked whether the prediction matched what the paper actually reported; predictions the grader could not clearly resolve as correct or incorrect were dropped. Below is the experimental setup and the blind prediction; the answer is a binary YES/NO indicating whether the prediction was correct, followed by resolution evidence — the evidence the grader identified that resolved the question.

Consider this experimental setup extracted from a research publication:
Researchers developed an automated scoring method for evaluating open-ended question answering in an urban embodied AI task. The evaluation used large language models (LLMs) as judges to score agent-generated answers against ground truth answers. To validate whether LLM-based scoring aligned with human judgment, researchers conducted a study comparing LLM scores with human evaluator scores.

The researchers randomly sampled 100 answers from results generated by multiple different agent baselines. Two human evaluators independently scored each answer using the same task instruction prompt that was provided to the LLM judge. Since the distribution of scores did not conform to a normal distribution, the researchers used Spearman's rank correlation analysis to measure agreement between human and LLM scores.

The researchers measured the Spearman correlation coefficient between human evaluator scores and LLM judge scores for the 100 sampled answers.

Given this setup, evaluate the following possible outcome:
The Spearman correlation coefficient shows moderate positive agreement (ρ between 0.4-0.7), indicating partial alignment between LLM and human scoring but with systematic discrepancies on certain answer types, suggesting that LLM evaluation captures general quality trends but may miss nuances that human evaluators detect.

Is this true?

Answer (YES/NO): NO